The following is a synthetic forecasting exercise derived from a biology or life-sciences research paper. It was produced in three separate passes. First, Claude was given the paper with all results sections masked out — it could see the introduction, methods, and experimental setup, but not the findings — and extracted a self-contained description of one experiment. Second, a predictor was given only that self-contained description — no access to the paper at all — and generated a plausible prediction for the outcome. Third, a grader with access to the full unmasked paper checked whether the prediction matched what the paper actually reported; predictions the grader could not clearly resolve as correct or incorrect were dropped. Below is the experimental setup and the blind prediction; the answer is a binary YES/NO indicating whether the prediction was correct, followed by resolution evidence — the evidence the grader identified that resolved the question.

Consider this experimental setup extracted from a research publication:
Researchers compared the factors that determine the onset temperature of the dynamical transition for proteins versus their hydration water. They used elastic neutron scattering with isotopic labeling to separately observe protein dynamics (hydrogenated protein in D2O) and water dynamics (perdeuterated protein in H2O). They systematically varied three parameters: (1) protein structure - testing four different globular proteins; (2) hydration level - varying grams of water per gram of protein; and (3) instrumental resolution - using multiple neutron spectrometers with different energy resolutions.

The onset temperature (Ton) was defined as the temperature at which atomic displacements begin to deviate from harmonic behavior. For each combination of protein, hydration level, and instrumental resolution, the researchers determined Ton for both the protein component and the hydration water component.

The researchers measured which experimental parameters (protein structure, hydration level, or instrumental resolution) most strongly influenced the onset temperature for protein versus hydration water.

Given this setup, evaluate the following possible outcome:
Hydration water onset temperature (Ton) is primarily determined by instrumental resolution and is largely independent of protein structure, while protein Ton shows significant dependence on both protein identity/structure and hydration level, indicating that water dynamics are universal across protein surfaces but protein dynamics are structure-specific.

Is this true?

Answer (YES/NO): YES